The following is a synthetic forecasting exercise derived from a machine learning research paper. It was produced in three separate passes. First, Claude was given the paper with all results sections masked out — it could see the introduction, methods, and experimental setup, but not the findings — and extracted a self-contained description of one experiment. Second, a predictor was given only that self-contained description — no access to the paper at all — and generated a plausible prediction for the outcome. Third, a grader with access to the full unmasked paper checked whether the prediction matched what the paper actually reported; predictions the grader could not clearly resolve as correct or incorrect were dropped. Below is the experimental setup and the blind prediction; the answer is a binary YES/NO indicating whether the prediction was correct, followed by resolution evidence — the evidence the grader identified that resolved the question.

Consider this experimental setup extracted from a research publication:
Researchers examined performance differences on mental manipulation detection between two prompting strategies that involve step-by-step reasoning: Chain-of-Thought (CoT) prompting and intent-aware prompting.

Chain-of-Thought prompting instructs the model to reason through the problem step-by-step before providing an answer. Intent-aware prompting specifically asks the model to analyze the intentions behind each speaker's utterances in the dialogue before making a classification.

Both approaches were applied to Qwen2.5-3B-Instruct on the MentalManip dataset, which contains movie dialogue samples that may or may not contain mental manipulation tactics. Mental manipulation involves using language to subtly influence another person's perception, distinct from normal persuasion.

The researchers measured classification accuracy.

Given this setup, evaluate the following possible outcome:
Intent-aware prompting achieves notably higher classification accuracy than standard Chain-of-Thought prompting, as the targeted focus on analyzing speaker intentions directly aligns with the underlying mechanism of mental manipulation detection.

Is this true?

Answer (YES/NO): YES